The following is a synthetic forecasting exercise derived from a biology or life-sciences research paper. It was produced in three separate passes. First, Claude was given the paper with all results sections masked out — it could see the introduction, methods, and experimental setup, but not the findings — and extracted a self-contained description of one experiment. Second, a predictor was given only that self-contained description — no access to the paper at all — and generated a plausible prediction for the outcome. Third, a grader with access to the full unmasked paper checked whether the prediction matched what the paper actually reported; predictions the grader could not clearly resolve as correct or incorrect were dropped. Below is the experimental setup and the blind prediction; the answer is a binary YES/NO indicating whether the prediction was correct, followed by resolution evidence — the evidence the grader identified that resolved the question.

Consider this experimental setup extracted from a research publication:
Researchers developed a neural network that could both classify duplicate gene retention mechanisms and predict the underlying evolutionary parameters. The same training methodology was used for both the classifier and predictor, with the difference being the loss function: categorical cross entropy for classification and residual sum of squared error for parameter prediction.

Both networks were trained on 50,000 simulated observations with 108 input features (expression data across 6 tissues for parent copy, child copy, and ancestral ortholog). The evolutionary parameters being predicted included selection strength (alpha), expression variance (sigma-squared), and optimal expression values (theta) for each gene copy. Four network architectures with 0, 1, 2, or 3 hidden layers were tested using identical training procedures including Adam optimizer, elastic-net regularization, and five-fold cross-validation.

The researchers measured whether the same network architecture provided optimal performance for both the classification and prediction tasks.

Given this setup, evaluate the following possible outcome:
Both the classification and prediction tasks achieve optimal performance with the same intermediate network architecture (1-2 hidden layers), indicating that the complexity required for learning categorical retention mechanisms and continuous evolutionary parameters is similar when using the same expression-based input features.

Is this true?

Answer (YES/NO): YES